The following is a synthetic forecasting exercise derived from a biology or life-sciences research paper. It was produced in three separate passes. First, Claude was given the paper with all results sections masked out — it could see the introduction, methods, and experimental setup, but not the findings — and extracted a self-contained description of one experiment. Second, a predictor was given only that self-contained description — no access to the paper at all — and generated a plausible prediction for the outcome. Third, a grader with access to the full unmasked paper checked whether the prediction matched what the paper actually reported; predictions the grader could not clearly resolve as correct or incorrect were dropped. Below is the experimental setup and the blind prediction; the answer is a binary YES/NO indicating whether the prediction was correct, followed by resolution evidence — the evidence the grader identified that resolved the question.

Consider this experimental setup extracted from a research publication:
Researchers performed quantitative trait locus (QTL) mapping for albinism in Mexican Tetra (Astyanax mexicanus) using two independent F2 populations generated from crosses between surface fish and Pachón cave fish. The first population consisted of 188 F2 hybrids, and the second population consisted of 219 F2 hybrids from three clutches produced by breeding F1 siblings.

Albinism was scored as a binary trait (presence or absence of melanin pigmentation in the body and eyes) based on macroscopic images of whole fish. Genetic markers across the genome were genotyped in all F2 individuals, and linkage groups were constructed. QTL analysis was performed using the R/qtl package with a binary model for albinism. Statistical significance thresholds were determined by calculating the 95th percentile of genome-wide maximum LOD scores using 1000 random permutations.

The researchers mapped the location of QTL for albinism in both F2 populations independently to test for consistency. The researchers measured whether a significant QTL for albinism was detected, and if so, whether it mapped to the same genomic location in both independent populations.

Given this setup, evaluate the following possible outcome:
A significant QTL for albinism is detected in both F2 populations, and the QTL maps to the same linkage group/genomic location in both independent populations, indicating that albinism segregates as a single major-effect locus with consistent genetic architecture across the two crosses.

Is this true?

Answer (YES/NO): YES